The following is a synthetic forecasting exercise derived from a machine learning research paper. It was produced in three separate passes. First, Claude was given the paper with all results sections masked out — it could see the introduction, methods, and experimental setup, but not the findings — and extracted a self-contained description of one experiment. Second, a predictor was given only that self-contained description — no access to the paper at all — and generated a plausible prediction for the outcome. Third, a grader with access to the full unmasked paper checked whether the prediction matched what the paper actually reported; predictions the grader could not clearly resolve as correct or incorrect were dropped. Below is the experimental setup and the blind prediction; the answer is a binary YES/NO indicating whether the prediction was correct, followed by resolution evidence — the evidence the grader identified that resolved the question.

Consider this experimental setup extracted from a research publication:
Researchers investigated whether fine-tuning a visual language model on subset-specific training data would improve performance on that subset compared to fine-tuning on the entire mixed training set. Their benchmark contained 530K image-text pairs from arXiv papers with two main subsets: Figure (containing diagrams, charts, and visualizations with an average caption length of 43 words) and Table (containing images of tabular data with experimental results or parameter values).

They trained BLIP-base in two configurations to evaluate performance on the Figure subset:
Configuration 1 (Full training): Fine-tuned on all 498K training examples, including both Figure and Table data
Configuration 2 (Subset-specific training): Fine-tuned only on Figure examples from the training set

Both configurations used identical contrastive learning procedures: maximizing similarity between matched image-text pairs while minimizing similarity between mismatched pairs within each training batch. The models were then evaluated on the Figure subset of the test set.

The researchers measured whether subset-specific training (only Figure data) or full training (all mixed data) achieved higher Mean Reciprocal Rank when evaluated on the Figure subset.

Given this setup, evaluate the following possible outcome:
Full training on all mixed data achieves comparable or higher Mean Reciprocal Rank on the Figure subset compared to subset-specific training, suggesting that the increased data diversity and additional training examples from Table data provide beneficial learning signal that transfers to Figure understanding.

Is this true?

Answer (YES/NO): YES